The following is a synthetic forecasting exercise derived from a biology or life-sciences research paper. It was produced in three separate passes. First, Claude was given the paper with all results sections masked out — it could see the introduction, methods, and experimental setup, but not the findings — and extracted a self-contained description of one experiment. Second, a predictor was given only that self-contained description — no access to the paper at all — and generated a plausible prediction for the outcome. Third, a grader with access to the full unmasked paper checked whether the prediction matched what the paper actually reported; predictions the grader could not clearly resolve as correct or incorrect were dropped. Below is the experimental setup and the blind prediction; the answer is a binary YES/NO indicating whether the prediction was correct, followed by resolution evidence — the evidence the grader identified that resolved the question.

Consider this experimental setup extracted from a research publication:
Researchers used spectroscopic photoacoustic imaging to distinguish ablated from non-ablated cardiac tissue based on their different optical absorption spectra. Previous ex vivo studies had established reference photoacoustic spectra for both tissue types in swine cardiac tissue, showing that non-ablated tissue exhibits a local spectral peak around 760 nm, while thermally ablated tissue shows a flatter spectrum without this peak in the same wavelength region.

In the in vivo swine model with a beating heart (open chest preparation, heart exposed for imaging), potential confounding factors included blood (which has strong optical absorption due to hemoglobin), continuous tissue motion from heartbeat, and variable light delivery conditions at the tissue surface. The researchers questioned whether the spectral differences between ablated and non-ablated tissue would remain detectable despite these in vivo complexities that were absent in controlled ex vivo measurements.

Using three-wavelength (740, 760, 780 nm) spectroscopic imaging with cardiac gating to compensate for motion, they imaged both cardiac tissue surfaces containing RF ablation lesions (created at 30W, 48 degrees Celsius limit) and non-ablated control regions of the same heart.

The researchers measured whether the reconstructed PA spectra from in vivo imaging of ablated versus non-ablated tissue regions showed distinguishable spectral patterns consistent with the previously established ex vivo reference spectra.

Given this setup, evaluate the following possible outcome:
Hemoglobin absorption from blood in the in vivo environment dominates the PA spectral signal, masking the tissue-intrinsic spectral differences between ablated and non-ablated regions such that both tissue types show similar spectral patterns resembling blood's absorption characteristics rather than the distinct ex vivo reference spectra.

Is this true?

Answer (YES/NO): NO